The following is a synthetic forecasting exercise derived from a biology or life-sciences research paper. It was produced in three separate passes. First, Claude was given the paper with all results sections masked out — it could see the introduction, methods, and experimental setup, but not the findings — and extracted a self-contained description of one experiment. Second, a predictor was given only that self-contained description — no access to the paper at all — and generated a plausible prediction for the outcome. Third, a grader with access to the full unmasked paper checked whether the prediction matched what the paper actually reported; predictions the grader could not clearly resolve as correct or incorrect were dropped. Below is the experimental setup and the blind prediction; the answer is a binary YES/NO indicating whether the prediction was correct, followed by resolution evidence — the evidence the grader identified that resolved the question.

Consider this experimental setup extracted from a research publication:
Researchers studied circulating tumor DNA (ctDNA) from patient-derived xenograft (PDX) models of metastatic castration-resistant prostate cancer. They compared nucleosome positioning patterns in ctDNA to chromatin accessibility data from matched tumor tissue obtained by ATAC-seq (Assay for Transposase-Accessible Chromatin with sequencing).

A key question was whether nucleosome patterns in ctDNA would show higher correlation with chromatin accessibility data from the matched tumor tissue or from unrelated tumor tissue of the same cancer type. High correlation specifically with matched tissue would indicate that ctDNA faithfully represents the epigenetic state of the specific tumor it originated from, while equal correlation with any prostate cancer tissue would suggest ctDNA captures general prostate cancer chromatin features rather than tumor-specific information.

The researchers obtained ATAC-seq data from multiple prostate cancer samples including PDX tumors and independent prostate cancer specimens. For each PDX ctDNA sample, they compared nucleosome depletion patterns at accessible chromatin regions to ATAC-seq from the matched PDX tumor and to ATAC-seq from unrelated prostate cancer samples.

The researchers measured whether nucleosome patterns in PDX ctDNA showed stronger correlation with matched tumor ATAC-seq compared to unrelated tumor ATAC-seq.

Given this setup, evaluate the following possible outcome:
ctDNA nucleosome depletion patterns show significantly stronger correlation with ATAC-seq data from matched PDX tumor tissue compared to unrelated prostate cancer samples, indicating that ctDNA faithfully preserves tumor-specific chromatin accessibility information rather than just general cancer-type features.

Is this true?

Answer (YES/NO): YES